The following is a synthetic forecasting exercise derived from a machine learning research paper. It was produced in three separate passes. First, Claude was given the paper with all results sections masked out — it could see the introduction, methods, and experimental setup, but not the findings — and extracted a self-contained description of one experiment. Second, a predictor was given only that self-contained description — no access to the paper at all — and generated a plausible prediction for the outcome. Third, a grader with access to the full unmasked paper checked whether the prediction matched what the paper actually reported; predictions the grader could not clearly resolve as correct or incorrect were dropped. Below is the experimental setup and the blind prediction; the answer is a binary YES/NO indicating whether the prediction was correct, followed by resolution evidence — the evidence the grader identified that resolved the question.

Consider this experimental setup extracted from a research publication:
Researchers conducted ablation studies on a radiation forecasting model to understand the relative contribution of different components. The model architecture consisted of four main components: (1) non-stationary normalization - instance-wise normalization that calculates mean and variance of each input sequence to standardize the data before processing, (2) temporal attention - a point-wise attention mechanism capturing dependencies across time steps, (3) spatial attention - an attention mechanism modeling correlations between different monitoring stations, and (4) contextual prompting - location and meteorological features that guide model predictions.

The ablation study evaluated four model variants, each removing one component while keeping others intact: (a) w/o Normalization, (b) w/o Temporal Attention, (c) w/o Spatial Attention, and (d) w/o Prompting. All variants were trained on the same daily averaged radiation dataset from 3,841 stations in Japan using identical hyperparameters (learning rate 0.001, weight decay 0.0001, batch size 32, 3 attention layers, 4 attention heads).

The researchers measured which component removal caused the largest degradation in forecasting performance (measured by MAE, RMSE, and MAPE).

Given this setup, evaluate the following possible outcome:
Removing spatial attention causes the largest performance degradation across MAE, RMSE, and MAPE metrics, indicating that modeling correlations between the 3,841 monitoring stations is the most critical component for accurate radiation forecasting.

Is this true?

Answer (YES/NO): NO